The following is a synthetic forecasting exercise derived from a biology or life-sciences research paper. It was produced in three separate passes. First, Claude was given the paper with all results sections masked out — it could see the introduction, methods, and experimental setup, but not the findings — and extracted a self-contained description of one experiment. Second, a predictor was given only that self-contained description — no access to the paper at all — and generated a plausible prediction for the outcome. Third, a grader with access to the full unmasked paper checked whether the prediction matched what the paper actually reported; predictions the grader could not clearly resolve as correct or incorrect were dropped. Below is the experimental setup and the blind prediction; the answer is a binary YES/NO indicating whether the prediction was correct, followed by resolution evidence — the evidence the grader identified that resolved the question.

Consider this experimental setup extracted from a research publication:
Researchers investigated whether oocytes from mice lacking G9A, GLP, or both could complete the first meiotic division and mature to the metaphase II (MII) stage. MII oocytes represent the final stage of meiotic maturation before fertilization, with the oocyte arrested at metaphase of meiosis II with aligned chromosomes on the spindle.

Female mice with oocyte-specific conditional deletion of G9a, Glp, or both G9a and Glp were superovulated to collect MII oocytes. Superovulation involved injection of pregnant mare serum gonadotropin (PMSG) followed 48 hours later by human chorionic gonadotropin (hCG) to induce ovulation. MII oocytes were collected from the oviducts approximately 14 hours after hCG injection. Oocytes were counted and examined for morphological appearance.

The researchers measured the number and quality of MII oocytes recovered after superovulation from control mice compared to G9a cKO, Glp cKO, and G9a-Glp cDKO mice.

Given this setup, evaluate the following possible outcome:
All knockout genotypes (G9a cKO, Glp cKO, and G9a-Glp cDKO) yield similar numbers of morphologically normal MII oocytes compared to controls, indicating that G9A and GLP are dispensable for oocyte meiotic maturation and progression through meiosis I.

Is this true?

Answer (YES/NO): NO